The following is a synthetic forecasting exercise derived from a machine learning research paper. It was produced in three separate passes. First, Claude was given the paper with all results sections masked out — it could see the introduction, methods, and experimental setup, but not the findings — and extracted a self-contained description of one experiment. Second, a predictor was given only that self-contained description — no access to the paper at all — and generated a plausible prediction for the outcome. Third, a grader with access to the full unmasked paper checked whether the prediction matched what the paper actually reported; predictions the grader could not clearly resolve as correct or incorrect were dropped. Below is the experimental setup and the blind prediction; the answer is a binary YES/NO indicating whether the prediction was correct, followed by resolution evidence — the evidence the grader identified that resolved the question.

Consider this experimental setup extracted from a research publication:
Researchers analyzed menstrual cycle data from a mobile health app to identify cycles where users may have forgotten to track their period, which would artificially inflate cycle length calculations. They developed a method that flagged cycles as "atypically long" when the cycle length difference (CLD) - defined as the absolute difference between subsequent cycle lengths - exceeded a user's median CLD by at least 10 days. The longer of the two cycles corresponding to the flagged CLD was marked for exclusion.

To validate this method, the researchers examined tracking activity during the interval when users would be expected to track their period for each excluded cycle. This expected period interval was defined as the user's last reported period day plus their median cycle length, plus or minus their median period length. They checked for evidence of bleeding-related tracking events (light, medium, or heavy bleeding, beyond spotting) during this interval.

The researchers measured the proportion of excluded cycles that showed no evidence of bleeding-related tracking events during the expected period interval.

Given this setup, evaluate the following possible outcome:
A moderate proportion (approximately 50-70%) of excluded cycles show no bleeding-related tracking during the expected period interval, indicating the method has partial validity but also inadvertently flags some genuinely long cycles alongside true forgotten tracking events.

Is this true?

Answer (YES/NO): NO